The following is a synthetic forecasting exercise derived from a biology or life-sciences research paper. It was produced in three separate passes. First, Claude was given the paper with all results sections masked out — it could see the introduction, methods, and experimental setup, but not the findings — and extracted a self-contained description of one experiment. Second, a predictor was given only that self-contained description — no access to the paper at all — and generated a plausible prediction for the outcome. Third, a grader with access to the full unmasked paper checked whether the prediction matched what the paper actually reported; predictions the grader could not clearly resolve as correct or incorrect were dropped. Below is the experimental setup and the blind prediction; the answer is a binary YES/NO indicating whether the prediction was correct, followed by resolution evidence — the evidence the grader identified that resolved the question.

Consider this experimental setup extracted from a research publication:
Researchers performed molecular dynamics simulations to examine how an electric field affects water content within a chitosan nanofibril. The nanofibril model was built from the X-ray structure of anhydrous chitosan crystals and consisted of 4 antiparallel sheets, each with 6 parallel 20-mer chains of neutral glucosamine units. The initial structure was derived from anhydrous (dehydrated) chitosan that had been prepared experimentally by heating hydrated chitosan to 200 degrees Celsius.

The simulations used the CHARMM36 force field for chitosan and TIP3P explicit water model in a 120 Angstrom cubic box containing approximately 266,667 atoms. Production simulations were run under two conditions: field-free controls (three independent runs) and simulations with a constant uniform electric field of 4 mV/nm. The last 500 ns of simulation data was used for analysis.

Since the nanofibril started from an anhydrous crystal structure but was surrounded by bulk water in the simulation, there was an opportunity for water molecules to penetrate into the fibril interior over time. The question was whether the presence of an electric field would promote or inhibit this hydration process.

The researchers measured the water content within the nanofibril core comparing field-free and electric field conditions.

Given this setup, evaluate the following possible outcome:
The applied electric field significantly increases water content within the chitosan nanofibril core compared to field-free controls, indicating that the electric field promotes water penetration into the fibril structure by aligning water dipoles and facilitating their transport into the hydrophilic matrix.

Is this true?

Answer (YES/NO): NO